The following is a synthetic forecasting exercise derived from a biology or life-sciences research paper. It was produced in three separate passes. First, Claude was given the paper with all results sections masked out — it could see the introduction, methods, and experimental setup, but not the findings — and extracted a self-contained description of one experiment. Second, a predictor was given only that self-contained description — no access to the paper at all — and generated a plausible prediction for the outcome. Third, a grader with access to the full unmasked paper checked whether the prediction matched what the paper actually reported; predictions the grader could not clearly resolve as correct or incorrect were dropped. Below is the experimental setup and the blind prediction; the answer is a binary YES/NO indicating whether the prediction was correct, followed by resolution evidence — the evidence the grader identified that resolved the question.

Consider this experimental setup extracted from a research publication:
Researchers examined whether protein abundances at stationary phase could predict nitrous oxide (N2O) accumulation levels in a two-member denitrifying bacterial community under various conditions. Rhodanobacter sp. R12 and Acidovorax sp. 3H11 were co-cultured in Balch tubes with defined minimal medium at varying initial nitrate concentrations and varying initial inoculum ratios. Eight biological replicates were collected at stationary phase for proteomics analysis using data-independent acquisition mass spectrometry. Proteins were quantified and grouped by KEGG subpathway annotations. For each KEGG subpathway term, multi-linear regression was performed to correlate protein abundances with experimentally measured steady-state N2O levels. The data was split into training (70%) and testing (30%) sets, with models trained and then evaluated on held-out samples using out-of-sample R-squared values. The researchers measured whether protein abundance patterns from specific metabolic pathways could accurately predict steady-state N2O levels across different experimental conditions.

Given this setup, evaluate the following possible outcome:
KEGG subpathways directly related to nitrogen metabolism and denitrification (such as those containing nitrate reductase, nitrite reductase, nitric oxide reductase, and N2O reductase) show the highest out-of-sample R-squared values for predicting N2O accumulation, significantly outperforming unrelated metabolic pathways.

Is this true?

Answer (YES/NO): YES